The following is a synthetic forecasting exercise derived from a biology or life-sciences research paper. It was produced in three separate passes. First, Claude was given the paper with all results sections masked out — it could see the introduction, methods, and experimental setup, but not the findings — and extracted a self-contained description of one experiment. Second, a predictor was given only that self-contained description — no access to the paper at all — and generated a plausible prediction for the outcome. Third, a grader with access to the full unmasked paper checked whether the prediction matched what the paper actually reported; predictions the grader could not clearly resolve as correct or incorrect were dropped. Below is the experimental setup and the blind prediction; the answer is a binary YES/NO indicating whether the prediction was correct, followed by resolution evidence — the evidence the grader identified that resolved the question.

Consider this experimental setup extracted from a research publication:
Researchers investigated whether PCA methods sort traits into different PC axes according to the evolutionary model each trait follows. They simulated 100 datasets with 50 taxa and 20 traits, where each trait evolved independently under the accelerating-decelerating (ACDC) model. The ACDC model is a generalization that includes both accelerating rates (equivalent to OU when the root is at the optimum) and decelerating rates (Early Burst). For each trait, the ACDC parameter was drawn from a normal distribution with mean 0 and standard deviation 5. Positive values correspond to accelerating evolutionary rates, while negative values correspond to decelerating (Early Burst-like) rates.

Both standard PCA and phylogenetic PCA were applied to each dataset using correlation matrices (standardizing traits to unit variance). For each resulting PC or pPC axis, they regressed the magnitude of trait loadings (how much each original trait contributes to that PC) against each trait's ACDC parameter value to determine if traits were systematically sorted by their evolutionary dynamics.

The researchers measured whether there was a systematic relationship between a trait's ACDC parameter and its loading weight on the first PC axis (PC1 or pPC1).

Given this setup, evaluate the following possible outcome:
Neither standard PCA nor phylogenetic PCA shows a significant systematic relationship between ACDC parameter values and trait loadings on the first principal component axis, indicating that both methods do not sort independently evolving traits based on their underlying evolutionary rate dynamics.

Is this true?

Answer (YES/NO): NO